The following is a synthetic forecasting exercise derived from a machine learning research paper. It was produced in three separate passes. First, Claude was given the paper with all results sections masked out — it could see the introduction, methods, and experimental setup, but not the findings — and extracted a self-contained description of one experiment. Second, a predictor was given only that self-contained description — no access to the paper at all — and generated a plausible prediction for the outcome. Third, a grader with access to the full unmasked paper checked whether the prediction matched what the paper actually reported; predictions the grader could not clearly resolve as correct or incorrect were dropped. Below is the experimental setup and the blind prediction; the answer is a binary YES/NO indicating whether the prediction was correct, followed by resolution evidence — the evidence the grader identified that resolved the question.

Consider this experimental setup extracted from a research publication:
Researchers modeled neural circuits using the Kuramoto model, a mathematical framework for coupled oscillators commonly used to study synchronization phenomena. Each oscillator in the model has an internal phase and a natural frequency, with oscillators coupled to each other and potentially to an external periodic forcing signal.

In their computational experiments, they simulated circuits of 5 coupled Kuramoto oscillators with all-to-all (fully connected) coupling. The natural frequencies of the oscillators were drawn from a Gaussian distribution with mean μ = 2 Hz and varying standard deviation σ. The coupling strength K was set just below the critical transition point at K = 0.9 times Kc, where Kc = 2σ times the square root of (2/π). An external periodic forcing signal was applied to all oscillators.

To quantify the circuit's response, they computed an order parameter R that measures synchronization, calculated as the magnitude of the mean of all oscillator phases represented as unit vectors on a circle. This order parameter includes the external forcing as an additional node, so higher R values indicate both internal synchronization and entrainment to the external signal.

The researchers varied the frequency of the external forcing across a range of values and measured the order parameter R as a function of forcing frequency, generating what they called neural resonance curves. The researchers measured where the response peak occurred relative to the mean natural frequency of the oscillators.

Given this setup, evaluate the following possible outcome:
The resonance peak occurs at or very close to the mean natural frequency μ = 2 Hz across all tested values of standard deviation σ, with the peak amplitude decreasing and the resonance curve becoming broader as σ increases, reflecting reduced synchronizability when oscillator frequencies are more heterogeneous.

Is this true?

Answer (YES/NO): NO